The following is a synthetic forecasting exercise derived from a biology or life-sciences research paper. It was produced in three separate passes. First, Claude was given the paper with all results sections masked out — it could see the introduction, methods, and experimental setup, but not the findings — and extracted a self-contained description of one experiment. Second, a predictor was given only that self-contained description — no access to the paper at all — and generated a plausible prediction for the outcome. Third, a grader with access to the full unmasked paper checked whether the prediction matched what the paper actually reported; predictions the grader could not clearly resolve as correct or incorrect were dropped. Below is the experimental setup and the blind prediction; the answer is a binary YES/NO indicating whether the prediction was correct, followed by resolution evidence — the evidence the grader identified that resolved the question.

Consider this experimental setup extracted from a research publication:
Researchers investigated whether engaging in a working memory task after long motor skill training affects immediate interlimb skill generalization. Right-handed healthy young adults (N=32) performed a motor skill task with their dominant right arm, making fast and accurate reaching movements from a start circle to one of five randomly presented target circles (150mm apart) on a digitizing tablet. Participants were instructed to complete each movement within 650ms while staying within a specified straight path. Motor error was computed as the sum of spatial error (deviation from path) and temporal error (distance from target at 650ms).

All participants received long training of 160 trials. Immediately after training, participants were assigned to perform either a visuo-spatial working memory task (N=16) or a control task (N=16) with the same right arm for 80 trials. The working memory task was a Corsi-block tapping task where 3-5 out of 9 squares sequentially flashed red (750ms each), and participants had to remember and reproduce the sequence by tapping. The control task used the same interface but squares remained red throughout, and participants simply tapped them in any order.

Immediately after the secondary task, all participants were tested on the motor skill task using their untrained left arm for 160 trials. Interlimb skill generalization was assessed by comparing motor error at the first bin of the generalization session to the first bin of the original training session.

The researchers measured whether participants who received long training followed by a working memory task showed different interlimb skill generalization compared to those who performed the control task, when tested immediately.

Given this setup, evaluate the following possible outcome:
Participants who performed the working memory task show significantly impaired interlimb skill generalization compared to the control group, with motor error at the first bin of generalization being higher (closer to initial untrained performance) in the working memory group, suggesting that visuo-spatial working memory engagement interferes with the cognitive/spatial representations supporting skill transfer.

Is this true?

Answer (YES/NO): NO